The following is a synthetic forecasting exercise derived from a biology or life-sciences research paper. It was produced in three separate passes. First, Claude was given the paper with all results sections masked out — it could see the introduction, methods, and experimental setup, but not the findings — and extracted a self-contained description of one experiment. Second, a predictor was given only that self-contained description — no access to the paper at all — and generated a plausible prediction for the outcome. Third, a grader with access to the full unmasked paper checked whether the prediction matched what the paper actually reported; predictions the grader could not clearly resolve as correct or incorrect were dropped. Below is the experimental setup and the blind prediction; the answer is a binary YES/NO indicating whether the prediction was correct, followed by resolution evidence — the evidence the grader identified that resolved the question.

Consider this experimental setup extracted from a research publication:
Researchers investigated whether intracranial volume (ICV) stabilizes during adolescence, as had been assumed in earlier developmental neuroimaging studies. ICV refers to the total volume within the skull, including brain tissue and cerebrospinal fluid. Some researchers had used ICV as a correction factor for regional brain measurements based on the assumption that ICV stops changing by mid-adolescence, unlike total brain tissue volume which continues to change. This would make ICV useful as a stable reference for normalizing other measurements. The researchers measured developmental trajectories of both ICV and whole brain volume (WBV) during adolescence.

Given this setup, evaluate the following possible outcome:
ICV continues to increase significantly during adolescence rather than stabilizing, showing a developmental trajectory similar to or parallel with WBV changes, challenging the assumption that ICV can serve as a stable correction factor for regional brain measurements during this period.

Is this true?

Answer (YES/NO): NO